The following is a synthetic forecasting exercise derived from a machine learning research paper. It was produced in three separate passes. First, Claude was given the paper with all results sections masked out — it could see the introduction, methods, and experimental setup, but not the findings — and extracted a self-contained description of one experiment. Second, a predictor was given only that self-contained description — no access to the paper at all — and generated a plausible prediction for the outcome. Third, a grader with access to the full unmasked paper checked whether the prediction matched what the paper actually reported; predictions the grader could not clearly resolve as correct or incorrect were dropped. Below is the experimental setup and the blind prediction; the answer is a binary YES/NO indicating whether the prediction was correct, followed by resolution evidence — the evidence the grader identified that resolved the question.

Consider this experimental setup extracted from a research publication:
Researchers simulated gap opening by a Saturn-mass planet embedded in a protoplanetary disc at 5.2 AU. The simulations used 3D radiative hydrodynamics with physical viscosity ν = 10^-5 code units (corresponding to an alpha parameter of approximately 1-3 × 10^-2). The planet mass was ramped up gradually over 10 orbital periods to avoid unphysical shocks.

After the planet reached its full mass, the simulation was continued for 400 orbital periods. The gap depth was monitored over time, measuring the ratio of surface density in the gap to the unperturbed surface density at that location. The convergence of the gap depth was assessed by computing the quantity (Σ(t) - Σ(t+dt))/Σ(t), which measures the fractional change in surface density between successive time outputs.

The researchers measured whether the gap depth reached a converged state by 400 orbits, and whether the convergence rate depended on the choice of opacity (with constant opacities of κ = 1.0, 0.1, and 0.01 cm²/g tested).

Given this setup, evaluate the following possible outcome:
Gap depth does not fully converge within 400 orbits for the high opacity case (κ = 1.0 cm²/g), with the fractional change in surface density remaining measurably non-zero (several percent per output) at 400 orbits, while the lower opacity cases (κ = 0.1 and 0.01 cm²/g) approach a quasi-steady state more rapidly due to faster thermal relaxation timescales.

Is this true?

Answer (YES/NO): NO